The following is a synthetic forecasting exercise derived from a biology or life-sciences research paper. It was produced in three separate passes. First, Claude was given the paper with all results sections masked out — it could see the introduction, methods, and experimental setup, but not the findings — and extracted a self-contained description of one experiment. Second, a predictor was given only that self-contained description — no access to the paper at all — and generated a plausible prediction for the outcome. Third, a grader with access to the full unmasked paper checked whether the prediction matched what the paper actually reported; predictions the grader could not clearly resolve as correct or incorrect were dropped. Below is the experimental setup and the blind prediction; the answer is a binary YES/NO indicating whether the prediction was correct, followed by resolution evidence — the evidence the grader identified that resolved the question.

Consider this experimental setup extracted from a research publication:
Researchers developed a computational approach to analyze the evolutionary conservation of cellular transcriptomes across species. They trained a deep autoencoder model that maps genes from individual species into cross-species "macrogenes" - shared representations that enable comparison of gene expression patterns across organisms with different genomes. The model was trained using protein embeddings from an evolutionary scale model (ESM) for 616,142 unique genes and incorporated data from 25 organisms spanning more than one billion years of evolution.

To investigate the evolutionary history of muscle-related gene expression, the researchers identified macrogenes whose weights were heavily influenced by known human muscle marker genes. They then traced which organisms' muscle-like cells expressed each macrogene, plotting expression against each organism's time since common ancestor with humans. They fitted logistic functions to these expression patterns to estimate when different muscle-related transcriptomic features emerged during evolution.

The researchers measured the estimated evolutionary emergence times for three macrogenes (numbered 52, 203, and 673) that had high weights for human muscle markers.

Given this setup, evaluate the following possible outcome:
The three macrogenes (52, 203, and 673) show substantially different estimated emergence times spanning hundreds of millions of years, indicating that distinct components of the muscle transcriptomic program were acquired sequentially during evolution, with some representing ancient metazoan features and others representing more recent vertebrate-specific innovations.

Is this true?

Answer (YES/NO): YES